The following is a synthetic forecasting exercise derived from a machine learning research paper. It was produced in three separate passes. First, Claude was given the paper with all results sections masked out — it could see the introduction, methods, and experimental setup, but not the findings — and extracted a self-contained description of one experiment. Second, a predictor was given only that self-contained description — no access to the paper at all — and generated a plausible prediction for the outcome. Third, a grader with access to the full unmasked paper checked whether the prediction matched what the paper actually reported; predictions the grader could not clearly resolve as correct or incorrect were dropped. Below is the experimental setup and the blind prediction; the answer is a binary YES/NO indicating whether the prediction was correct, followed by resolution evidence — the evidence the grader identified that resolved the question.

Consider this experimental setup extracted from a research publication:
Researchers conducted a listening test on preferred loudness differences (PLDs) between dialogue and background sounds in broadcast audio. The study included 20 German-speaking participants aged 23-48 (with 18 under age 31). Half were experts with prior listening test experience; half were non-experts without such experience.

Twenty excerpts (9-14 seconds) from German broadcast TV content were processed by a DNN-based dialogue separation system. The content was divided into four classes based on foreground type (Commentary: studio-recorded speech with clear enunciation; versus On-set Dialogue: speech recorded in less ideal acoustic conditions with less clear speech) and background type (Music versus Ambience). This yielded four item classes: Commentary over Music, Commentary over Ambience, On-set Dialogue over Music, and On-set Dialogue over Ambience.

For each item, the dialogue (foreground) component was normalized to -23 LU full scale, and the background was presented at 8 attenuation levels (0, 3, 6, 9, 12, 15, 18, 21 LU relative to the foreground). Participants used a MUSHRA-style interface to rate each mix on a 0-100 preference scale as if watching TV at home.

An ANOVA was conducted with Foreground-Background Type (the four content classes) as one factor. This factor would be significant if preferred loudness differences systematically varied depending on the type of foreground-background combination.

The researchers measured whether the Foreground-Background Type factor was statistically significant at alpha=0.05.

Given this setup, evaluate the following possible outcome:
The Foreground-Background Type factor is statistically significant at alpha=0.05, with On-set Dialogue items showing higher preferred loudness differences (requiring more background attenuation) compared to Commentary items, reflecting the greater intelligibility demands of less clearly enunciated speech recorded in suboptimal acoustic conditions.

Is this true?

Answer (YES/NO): NO